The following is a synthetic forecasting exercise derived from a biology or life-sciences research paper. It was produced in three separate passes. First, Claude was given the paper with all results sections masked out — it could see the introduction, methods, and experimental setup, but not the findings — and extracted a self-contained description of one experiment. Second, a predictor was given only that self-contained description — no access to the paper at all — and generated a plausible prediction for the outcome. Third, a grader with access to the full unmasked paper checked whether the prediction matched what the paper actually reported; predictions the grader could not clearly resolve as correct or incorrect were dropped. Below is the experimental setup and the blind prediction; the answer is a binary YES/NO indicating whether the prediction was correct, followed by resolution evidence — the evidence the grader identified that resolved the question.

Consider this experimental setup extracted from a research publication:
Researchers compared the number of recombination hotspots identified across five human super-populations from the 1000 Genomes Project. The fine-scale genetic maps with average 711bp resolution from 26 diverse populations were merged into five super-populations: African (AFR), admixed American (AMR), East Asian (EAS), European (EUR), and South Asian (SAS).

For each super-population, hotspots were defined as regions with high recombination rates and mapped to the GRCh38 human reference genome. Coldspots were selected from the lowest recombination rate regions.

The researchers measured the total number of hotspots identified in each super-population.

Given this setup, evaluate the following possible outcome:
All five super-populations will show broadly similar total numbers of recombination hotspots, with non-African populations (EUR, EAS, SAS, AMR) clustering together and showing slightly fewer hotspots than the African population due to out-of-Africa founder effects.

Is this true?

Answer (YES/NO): NO